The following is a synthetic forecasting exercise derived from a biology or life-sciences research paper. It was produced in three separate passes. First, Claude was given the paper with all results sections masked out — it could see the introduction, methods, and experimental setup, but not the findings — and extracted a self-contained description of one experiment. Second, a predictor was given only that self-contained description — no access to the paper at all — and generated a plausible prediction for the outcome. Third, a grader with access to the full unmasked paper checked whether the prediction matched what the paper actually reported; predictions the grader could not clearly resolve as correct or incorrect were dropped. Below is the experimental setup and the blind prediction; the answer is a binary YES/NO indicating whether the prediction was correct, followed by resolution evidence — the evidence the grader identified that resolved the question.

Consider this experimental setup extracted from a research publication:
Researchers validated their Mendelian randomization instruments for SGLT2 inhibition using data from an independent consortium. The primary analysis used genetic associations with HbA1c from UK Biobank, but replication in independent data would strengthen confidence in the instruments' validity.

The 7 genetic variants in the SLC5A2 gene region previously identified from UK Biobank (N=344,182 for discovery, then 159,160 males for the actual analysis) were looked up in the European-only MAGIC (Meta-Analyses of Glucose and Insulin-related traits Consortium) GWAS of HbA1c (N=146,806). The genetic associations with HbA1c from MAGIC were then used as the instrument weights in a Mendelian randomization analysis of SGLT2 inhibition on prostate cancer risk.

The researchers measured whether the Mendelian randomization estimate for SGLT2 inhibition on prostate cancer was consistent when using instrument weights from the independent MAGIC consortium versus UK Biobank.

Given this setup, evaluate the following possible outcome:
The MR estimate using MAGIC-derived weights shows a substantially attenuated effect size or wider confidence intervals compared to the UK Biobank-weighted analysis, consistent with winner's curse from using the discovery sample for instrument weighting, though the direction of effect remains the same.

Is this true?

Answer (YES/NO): NO